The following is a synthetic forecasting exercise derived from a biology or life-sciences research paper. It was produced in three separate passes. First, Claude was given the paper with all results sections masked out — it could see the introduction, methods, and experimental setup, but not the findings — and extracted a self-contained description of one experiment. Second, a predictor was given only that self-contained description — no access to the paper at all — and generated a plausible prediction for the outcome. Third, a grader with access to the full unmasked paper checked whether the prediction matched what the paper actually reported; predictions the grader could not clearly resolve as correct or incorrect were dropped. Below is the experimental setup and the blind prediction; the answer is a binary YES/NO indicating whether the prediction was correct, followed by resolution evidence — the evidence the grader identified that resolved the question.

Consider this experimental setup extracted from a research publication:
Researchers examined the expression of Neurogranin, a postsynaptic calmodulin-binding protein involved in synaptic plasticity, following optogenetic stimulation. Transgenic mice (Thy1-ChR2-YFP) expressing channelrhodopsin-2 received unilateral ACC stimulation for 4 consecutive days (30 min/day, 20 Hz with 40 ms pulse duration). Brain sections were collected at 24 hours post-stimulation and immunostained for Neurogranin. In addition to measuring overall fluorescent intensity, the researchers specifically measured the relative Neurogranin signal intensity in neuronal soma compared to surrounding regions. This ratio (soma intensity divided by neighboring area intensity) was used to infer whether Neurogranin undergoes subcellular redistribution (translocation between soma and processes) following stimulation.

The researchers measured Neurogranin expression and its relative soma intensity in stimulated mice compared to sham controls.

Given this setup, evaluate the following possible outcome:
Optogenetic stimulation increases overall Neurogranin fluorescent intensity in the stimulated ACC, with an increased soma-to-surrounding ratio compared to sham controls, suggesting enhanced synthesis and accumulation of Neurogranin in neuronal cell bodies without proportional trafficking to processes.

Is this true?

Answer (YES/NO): NO